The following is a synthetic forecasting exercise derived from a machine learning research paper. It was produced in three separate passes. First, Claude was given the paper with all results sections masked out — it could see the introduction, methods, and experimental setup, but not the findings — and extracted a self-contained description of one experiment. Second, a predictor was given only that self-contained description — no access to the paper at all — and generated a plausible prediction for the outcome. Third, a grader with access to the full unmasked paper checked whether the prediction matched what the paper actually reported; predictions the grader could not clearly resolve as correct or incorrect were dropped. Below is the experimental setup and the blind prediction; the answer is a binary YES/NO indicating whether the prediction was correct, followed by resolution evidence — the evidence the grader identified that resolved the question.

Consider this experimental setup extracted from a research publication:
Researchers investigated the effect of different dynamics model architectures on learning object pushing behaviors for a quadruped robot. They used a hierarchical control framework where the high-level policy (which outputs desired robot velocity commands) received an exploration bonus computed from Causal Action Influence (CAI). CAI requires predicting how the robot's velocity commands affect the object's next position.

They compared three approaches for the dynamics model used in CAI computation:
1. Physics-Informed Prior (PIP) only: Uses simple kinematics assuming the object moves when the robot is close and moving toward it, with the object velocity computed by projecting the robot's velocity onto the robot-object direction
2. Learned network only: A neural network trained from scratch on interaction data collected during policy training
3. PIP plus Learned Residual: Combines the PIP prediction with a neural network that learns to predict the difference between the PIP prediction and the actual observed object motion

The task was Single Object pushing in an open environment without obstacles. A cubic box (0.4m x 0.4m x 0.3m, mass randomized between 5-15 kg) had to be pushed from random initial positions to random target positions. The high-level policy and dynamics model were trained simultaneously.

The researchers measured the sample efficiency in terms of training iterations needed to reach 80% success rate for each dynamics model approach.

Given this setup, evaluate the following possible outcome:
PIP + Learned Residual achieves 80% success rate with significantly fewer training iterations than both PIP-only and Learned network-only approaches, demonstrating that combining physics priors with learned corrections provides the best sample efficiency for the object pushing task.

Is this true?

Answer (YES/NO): NO